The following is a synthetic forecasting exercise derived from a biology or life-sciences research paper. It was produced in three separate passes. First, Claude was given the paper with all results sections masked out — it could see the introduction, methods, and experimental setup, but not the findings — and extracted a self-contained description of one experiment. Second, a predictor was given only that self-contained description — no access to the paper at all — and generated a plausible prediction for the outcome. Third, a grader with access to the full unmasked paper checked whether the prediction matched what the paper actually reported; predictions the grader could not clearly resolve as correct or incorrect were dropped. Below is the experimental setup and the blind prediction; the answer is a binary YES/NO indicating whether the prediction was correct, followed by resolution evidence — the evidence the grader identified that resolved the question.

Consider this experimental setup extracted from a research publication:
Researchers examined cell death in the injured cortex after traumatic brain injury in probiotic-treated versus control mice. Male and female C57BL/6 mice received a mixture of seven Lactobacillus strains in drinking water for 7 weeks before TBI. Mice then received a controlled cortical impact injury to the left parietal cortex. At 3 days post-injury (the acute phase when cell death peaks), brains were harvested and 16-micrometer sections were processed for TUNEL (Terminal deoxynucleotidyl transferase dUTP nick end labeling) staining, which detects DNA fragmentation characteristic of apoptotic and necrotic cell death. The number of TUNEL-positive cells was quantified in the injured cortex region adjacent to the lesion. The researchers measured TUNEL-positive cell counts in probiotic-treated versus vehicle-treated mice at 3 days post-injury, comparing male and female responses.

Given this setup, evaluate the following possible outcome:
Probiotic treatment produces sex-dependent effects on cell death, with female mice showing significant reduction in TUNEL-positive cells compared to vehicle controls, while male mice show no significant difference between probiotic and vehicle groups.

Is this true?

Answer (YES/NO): NO